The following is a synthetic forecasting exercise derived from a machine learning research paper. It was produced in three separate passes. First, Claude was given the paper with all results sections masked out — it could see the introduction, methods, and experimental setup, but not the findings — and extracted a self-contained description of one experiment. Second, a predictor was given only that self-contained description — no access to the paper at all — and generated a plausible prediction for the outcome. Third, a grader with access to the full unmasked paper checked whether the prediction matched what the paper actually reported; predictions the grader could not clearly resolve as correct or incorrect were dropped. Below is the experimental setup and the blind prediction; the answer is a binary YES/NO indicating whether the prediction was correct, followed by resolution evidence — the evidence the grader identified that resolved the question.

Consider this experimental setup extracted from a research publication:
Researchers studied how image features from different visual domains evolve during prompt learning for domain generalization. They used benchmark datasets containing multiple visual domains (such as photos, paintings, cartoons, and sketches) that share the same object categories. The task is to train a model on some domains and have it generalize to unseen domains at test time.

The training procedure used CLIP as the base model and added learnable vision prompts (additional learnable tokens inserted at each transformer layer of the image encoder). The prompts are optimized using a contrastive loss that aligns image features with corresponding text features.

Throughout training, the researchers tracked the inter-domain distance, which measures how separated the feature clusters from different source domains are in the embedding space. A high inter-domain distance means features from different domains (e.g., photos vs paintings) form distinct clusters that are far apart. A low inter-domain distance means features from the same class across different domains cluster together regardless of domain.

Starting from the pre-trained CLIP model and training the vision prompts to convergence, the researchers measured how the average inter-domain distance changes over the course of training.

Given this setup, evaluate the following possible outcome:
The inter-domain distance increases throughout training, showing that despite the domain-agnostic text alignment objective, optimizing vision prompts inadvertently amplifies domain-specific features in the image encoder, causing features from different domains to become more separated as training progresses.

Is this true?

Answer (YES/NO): NO